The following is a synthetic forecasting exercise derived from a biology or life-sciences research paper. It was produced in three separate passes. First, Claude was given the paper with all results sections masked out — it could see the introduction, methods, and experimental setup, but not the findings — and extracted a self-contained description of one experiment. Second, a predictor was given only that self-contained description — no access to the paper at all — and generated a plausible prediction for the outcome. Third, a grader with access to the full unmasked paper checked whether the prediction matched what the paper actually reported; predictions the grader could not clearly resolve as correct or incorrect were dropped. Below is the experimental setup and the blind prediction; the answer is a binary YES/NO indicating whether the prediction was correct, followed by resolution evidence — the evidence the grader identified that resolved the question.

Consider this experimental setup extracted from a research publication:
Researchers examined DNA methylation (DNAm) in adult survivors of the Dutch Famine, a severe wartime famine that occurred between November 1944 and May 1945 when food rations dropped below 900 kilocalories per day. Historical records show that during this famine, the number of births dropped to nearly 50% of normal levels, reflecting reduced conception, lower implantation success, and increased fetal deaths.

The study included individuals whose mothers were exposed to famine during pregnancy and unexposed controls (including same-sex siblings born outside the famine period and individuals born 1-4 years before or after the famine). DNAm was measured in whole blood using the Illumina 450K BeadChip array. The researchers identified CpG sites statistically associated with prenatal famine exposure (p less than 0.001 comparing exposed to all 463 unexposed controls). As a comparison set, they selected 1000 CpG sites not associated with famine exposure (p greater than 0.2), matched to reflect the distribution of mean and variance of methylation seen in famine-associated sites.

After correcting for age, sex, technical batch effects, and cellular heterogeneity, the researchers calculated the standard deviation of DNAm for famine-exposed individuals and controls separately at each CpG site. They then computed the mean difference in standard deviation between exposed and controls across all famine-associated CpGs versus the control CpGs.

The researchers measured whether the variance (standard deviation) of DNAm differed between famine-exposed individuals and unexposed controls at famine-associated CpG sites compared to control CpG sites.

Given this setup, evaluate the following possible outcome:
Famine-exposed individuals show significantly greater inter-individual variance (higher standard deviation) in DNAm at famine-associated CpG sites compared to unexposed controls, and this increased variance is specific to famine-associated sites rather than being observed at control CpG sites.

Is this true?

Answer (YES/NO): NO